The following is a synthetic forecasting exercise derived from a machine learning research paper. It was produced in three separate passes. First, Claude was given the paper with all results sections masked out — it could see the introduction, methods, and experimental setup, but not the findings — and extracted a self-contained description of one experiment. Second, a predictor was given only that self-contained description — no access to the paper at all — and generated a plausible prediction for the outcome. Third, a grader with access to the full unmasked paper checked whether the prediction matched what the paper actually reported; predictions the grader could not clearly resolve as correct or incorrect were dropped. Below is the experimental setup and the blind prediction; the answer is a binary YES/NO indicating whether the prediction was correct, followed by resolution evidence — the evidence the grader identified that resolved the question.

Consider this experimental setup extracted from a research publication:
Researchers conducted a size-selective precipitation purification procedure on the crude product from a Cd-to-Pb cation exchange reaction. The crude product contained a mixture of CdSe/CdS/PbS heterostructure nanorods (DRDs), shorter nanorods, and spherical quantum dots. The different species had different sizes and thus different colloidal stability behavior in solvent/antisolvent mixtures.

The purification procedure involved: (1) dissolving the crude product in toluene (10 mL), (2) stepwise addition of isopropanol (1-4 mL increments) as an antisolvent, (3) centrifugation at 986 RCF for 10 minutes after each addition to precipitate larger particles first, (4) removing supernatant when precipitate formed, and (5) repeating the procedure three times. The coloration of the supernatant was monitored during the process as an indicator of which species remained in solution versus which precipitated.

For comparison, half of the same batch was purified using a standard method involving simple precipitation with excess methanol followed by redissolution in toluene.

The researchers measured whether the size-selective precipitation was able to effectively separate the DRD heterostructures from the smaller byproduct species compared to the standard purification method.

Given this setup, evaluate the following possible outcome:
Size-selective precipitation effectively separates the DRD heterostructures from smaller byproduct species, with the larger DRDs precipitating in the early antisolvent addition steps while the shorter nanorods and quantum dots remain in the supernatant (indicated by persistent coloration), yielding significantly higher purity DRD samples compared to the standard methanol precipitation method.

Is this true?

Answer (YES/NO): YES